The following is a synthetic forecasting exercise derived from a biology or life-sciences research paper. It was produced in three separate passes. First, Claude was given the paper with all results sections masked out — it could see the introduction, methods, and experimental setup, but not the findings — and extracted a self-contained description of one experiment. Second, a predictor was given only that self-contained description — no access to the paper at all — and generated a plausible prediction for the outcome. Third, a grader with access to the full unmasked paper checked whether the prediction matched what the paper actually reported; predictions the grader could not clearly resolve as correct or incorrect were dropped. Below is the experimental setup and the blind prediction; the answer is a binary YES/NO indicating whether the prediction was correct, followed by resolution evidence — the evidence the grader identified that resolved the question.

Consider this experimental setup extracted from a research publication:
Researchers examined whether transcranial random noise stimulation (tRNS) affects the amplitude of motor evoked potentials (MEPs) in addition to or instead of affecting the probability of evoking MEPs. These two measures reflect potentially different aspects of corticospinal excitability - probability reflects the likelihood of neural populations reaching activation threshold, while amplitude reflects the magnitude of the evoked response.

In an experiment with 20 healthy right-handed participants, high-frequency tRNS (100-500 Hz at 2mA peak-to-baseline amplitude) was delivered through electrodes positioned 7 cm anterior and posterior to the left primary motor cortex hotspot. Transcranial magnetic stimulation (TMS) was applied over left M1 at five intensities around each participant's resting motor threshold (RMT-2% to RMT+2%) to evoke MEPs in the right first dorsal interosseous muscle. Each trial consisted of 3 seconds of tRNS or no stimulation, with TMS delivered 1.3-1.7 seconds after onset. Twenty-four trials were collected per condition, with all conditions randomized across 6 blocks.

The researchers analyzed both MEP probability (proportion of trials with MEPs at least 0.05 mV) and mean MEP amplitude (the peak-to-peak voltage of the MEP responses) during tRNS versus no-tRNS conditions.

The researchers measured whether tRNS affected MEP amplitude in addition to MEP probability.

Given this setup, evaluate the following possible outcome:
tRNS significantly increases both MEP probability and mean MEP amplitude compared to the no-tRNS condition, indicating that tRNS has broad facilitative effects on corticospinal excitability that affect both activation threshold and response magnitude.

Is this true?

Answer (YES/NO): YES